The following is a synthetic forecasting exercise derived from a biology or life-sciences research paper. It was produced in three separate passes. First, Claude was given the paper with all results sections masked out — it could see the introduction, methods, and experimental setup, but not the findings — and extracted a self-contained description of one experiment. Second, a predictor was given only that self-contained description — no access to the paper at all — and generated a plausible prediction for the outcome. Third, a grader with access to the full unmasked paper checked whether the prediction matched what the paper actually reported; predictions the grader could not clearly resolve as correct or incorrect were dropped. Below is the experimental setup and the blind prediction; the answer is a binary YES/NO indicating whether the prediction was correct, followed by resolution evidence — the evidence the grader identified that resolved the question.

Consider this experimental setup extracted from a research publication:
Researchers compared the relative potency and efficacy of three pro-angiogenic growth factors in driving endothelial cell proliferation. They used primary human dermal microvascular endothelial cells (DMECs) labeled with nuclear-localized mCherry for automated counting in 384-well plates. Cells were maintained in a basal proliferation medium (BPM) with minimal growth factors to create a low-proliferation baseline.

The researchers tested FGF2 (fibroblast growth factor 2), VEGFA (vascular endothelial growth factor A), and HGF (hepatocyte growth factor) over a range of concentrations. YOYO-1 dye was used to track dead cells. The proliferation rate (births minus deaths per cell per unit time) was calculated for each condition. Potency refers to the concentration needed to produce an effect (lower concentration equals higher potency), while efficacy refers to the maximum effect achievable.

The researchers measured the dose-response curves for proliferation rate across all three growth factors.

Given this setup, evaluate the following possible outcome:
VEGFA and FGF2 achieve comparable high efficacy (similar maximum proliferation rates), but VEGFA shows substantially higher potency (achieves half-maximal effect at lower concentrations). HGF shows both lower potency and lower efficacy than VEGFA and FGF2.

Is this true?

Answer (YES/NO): NO